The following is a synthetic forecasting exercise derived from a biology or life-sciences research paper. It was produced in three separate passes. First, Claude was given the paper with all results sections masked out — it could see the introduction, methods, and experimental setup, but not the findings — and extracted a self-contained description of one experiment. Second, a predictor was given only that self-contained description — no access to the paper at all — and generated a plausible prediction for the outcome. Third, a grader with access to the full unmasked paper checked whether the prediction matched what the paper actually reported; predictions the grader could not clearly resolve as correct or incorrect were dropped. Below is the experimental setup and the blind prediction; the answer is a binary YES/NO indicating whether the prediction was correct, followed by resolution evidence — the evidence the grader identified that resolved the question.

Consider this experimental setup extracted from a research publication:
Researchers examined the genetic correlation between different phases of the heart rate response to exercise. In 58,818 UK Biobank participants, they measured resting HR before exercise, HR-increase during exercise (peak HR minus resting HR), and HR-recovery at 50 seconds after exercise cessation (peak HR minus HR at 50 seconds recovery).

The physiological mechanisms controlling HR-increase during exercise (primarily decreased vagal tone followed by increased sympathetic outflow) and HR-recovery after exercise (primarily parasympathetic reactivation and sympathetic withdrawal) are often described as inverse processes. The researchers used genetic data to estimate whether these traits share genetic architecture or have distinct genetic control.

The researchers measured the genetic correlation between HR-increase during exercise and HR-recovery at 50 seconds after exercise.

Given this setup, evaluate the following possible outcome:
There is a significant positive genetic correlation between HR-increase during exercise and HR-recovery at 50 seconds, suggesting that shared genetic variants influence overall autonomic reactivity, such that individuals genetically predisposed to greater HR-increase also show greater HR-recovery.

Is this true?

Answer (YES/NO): YES